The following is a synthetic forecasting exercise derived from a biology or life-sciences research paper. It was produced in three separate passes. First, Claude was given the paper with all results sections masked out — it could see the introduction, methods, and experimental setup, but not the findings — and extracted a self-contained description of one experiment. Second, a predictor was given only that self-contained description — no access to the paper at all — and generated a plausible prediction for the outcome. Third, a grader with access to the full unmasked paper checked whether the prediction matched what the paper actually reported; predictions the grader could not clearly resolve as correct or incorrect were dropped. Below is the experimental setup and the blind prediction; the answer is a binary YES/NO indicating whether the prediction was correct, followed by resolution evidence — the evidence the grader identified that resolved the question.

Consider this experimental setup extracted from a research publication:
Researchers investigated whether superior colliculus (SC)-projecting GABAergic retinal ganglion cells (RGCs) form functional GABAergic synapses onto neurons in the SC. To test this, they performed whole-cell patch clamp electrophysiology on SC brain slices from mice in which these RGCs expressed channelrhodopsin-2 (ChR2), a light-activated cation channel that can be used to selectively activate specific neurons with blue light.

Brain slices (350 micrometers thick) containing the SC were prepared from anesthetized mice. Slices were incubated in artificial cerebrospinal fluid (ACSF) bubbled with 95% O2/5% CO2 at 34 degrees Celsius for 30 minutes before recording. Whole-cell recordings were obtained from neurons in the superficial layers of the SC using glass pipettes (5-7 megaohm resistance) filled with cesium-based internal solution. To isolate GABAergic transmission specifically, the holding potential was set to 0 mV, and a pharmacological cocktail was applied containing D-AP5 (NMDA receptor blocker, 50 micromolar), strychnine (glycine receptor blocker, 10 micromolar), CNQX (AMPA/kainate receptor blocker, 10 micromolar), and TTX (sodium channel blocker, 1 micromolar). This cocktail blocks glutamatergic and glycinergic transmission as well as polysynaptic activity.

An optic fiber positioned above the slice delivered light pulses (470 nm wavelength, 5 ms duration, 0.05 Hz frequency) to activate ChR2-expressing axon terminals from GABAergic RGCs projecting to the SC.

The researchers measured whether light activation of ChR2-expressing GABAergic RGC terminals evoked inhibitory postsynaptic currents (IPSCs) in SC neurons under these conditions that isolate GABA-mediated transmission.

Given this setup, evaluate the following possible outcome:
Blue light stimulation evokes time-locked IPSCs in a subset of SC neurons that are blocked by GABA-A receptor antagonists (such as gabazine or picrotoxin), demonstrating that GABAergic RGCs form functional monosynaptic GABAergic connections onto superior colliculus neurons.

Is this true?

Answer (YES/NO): YES